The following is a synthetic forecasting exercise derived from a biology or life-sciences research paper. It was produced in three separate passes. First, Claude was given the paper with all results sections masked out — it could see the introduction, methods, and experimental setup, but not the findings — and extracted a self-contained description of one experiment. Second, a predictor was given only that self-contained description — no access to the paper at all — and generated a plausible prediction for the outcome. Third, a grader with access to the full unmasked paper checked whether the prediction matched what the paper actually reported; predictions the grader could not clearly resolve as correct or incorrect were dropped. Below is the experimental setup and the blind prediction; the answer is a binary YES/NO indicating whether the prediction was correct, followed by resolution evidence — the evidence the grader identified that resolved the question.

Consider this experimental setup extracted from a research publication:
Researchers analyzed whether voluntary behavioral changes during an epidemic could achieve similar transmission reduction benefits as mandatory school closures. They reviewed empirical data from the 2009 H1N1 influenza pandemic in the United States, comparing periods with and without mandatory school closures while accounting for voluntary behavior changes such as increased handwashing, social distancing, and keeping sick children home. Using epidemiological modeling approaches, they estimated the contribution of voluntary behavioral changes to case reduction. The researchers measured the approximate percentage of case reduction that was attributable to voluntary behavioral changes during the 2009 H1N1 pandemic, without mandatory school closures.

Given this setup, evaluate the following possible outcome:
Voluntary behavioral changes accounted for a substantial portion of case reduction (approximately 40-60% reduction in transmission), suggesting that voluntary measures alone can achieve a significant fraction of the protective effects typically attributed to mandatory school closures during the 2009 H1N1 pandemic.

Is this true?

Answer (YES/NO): NO